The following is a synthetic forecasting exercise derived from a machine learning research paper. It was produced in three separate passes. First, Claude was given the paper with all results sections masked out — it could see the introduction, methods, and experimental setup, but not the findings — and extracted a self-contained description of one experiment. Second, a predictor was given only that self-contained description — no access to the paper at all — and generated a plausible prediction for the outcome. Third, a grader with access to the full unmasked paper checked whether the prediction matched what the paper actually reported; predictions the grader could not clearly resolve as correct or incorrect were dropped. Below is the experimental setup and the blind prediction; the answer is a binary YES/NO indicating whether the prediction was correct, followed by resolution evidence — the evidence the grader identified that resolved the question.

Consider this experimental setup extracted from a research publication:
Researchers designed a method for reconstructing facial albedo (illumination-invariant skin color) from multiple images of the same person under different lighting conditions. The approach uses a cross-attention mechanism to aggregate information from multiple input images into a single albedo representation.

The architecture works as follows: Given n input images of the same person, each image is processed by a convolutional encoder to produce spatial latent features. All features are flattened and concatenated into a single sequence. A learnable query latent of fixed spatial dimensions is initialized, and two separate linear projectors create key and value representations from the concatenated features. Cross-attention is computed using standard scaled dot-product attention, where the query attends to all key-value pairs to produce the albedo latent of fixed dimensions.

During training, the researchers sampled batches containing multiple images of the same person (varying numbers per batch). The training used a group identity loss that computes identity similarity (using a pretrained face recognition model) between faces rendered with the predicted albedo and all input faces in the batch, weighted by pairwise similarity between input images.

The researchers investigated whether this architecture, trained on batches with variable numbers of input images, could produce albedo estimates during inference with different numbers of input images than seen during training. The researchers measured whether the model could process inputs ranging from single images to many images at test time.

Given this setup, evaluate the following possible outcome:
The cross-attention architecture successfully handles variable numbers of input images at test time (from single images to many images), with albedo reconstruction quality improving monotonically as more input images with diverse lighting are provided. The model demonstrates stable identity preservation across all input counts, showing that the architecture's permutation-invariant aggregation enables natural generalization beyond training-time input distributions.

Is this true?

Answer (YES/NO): NO